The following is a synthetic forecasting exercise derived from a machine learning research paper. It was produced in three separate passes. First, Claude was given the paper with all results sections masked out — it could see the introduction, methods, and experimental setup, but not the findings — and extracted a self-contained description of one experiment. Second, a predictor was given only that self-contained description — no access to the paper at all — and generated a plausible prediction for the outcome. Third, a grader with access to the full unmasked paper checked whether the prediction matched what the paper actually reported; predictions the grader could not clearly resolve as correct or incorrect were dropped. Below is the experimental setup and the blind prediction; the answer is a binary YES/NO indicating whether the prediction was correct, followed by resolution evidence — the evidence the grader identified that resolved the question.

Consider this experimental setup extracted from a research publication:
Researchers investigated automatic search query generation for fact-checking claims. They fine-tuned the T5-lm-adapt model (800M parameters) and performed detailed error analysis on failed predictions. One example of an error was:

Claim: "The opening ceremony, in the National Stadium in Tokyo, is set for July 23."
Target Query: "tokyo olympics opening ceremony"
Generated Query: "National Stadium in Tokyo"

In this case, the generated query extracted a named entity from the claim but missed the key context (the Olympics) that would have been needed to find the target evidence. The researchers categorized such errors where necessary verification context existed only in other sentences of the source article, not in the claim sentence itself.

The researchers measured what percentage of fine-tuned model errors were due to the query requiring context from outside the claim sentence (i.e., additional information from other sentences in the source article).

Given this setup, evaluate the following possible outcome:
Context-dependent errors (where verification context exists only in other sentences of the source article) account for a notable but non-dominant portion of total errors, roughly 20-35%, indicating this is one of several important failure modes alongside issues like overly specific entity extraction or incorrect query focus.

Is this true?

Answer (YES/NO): YES